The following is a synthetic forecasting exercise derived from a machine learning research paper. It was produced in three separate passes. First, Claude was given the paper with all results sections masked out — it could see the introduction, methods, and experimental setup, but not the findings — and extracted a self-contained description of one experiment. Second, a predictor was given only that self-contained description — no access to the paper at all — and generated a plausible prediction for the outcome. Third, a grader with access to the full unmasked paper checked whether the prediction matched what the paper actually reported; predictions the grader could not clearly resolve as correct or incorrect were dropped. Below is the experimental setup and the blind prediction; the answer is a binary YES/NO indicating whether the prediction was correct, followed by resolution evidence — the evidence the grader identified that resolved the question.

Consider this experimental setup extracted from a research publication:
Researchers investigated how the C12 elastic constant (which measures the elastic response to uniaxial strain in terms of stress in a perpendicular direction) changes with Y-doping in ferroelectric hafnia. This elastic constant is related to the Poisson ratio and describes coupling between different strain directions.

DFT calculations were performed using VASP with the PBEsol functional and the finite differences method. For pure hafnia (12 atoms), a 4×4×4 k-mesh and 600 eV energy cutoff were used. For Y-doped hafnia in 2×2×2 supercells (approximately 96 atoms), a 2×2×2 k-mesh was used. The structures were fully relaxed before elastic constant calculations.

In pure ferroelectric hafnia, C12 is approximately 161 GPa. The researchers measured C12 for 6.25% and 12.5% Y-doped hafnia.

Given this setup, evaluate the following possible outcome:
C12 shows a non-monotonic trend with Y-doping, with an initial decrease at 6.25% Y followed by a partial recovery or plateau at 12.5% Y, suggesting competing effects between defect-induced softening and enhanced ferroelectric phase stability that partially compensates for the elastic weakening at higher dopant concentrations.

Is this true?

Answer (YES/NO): NO